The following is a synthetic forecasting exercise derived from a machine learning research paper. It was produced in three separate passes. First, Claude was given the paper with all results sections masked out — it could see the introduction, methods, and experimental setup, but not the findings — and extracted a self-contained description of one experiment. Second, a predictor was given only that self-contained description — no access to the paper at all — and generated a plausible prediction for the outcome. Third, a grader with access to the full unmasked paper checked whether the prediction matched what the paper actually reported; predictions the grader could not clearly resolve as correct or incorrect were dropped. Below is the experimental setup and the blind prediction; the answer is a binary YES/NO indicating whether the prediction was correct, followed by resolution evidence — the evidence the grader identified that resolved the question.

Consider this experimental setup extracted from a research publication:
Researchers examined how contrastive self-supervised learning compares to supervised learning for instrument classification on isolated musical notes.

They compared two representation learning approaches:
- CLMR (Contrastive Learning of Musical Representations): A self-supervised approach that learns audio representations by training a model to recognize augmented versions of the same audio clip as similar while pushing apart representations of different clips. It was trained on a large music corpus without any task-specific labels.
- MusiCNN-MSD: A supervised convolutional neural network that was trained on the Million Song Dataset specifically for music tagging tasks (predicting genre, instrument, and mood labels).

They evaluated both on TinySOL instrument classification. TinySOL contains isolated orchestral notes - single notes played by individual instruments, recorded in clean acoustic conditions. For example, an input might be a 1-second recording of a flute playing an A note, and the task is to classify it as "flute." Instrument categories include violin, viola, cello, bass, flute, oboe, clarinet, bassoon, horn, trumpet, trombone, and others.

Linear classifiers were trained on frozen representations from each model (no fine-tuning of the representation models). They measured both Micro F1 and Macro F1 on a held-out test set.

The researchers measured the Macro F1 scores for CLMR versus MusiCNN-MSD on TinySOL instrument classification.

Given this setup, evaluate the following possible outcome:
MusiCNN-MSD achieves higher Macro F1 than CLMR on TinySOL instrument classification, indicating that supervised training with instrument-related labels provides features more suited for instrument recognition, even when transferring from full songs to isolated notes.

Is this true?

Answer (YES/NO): NO